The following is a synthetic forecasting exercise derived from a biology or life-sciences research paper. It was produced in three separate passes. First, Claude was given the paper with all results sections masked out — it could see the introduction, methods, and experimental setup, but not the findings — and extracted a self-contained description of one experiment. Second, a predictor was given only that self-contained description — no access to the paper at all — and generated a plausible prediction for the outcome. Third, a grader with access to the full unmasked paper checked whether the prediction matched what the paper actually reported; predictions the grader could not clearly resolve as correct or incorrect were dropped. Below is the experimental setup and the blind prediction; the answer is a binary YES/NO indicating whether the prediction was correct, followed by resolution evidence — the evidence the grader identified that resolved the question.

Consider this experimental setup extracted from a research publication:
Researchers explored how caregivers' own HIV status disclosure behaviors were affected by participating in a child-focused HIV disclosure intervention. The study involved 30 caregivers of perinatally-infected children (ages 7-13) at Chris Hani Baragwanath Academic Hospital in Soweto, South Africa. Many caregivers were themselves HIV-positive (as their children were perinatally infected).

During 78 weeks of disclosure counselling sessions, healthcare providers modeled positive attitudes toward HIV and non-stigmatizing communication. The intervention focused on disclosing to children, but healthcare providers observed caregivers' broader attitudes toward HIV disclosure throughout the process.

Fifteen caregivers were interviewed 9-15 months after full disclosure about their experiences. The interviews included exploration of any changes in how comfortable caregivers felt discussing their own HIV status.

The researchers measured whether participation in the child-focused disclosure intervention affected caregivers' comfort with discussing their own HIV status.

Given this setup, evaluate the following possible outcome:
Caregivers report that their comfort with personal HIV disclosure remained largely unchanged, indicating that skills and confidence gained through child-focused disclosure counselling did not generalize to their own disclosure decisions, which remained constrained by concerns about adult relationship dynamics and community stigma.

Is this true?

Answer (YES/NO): NO